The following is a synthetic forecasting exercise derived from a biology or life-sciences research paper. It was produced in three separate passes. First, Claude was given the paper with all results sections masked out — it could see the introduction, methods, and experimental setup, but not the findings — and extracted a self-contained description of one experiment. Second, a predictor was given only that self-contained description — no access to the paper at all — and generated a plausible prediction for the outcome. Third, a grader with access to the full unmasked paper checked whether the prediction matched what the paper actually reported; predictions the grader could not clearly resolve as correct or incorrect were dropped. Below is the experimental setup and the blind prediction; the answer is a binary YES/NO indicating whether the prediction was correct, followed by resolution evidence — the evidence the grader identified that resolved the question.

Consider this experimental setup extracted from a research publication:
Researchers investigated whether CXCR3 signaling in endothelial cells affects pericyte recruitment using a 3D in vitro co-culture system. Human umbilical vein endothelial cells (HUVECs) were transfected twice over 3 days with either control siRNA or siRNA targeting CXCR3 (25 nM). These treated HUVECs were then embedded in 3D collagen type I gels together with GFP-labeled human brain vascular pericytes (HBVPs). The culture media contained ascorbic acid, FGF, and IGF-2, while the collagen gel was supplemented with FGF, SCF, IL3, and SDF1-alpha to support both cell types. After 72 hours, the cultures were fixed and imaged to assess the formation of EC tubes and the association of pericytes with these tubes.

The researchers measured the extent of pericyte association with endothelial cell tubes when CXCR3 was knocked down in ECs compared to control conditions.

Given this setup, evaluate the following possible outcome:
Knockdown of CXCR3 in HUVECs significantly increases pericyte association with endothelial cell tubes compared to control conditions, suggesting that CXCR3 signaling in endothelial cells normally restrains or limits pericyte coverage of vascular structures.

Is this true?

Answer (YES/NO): NO